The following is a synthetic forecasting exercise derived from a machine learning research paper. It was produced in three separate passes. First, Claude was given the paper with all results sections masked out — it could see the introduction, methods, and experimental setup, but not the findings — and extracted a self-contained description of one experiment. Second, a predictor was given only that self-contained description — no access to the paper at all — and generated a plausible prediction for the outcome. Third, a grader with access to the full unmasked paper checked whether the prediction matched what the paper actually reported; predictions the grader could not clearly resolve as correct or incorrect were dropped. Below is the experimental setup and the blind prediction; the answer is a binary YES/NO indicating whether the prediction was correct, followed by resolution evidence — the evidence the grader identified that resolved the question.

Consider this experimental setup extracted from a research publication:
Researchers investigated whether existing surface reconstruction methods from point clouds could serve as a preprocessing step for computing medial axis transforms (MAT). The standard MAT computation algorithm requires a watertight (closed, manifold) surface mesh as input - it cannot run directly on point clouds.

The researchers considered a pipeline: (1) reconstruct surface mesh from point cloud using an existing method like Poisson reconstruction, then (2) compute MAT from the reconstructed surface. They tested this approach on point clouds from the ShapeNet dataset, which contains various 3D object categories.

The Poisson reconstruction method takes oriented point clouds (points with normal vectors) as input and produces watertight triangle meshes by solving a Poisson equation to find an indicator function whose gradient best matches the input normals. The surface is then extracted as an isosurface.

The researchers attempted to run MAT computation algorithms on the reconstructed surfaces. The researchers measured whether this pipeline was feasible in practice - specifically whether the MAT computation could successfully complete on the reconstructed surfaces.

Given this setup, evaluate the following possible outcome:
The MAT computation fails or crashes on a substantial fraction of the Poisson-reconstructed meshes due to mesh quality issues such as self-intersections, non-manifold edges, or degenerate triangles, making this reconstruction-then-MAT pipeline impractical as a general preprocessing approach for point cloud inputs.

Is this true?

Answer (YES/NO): YES